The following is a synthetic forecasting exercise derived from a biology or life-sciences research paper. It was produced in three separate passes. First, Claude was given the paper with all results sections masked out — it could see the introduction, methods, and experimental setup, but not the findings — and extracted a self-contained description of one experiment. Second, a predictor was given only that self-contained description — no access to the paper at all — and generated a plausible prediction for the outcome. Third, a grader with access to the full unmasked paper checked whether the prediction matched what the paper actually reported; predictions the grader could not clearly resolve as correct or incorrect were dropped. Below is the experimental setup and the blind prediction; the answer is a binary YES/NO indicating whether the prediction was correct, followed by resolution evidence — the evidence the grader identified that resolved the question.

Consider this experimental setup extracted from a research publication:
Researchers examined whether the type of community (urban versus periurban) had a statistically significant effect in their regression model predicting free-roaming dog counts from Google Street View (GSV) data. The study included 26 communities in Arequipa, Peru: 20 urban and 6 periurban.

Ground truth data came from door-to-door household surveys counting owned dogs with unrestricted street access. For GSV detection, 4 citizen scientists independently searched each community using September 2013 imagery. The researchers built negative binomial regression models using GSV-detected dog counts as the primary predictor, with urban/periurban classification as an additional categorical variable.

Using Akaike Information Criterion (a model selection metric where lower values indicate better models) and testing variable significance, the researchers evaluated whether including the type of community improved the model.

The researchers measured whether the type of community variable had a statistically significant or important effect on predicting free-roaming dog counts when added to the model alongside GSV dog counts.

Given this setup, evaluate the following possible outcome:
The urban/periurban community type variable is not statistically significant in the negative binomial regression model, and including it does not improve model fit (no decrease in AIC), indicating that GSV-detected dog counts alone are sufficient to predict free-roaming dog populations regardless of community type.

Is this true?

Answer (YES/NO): NO